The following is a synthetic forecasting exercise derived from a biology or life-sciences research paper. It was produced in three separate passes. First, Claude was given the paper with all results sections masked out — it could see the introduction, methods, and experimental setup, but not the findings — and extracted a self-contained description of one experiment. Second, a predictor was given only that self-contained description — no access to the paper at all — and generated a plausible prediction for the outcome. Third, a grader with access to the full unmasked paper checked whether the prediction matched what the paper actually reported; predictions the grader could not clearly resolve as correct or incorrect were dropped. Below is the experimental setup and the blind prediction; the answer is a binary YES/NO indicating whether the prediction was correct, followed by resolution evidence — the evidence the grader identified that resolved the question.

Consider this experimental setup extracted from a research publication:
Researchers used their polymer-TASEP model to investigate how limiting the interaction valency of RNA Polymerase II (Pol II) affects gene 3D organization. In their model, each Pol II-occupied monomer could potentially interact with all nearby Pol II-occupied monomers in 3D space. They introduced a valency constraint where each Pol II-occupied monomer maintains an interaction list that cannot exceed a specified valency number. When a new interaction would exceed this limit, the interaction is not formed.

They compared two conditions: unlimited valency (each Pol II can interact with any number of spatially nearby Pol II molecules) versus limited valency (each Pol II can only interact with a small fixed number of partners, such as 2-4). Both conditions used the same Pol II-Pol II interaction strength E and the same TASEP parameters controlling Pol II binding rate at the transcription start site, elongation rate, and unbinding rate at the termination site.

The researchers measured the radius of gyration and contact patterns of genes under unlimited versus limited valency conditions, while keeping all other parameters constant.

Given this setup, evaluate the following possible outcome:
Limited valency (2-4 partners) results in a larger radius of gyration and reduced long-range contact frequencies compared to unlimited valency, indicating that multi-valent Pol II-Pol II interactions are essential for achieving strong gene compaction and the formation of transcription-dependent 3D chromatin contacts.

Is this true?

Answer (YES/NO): NO